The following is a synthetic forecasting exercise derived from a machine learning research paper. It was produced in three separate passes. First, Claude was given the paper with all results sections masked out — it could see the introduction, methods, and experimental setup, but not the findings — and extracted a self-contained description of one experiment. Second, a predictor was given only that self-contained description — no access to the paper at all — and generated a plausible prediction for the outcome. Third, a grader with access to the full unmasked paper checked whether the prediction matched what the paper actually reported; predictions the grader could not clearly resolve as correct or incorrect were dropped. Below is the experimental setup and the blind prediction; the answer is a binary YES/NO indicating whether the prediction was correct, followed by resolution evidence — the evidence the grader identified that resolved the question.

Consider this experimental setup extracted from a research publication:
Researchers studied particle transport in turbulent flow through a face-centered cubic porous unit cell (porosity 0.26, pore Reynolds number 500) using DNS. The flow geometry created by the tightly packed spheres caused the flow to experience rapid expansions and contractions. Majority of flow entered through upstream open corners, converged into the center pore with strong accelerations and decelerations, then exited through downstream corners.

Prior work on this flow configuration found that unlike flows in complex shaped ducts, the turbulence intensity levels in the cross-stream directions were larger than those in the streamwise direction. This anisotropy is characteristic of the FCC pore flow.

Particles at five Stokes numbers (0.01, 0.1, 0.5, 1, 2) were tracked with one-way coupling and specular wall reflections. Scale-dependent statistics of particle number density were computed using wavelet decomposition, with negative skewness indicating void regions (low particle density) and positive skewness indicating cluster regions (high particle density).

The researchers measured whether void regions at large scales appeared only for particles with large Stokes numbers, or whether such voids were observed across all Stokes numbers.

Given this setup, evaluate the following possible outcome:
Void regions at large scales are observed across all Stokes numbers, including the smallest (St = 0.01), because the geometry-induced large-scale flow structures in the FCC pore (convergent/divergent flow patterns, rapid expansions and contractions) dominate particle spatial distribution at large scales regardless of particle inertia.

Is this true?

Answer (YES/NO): NO